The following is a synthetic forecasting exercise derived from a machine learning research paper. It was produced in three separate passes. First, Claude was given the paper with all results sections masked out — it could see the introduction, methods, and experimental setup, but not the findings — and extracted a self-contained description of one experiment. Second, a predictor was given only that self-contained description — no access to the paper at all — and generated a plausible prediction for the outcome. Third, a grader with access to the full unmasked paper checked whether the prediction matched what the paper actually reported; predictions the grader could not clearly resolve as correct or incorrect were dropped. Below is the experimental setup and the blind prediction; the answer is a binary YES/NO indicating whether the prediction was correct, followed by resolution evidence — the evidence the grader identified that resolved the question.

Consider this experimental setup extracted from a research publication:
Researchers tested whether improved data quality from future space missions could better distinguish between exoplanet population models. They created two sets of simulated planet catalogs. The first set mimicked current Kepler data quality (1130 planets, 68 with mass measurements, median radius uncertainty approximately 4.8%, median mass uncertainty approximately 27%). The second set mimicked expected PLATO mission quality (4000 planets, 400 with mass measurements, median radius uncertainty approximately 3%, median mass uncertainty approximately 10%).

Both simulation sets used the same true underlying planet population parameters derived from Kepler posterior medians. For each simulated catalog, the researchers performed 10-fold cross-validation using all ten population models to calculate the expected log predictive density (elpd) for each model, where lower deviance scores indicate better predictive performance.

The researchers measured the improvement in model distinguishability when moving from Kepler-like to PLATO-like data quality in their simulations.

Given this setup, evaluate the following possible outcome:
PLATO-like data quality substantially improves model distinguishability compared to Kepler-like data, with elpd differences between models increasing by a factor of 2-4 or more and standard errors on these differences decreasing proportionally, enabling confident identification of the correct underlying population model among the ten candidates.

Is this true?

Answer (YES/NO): NO